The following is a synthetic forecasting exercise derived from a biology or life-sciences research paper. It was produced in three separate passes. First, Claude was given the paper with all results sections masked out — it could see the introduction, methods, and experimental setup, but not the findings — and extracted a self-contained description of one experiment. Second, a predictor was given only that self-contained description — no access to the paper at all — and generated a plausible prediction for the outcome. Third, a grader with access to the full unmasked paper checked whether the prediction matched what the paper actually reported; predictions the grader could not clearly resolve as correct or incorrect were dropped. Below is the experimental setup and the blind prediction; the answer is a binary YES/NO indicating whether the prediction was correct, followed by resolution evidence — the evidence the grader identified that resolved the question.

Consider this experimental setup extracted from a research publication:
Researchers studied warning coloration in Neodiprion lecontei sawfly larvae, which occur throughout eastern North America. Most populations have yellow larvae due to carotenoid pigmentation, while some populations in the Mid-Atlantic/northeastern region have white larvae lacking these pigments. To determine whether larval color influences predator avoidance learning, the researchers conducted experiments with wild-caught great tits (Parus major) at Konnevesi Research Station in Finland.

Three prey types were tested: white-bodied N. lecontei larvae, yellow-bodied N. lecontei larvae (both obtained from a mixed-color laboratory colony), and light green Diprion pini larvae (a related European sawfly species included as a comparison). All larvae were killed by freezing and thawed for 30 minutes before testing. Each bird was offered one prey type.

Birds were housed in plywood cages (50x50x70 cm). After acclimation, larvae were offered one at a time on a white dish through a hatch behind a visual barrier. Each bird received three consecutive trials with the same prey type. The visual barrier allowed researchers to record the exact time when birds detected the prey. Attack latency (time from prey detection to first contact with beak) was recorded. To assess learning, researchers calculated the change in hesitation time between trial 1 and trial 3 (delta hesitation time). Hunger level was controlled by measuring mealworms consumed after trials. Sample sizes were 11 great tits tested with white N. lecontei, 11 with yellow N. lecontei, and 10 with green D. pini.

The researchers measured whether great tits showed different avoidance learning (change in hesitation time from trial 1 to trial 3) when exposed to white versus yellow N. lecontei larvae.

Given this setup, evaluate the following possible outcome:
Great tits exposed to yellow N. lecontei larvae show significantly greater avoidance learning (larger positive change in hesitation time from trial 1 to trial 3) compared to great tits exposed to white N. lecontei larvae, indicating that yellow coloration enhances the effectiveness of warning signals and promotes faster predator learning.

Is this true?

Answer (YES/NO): NO